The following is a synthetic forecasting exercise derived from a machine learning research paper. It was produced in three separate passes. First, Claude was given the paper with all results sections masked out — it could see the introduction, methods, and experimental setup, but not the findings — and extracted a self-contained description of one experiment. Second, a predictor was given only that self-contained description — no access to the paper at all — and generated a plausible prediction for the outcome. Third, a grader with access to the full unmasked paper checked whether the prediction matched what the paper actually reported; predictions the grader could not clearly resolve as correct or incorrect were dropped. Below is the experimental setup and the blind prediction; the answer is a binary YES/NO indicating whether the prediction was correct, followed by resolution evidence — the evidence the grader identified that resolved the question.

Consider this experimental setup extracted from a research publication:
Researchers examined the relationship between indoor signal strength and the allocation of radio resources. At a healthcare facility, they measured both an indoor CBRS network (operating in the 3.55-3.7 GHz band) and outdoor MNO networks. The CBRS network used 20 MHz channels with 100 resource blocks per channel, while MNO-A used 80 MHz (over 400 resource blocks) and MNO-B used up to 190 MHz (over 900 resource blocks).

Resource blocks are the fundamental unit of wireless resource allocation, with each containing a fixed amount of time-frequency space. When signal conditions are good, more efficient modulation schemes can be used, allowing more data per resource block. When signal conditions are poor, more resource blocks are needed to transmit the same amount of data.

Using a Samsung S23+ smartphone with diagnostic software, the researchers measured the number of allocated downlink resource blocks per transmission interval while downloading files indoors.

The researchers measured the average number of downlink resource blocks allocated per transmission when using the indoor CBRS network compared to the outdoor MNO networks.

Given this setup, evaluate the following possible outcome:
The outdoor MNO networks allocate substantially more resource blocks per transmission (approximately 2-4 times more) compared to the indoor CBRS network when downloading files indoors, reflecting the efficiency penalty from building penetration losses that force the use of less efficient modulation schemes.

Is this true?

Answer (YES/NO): NO